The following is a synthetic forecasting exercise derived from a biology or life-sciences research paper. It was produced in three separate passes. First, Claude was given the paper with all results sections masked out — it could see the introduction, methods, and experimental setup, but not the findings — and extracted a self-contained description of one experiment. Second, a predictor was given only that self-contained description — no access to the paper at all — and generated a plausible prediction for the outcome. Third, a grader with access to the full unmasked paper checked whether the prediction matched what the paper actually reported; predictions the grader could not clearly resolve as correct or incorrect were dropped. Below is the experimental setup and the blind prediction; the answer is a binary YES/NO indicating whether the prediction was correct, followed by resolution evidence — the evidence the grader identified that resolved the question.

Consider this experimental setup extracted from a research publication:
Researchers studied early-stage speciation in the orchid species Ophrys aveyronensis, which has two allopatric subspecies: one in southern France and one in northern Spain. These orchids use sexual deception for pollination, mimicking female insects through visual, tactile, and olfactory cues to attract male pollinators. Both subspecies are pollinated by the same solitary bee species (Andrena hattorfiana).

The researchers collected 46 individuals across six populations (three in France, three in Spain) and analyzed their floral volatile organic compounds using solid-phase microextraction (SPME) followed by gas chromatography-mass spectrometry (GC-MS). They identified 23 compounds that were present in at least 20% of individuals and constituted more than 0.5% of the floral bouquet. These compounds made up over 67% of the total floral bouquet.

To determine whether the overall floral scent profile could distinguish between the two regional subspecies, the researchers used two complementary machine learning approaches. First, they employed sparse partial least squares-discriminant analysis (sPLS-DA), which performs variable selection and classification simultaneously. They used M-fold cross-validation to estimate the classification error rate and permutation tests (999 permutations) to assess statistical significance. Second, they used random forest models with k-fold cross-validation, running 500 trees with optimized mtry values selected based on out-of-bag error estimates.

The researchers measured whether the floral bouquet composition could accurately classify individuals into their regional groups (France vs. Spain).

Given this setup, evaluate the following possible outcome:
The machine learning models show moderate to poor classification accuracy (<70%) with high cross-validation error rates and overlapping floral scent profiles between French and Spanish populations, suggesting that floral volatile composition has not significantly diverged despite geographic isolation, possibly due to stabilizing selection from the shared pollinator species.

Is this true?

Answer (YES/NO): NO